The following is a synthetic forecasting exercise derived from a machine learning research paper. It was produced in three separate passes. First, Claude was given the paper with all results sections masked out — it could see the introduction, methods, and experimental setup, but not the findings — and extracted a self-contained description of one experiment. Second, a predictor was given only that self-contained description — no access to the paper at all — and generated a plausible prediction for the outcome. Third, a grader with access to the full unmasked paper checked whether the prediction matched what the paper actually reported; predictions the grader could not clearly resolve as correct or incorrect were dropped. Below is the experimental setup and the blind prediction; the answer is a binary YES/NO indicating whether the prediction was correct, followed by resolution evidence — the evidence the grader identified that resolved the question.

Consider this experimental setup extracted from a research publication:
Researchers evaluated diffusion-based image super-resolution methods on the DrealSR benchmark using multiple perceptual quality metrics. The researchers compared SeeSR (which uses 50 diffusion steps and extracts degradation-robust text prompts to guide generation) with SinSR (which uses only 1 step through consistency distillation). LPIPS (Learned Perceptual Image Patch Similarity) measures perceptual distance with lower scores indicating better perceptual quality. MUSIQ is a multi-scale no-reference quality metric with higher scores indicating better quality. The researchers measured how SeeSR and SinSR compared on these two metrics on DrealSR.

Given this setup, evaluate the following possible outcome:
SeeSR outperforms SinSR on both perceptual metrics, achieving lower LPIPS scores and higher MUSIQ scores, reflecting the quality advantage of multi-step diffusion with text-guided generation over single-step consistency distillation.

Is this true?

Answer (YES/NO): YES